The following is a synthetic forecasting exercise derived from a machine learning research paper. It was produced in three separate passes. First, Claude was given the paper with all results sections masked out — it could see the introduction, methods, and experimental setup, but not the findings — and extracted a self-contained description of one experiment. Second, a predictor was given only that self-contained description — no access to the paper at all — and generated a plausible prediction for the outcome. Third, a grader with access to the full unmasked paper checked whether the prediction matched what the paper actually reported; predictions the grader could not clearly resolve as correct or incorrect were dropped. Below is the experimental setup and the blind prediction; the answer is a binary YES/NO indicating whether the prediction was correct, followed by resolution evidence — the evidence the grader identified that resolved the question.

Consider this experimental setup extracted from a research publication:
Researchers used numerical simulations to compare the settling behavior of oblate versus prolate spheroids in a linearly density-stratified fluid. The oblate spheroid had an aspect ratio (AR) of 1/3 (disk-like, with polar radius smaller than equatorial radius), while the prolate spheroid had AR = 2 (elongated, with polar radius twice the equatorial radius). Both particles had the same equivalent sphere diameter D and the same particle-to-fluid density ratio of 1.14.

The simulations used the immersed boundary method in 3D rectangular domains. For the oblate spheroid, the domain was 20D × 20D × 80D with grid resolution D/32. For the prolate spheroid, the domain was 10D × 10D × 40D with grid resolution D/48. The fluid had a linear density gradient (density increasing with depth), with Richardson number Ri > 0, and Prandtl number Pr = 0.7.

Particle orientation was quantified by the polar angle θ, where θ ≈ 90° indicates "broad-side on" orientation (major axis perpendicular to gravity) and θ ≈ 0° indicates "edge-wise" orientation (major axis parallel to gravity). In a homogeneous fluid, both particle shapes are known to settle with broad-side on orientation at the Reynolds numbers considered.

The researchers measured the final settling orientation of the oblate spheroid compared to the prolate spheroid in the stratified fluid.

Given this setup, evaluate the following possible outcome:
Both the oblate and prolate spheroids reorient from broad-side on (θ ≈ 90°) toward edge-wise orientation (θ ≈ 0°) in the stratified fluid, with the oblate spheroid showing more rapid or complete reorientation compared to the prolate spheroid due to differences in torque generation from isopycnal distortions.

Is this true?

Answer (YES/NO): YES